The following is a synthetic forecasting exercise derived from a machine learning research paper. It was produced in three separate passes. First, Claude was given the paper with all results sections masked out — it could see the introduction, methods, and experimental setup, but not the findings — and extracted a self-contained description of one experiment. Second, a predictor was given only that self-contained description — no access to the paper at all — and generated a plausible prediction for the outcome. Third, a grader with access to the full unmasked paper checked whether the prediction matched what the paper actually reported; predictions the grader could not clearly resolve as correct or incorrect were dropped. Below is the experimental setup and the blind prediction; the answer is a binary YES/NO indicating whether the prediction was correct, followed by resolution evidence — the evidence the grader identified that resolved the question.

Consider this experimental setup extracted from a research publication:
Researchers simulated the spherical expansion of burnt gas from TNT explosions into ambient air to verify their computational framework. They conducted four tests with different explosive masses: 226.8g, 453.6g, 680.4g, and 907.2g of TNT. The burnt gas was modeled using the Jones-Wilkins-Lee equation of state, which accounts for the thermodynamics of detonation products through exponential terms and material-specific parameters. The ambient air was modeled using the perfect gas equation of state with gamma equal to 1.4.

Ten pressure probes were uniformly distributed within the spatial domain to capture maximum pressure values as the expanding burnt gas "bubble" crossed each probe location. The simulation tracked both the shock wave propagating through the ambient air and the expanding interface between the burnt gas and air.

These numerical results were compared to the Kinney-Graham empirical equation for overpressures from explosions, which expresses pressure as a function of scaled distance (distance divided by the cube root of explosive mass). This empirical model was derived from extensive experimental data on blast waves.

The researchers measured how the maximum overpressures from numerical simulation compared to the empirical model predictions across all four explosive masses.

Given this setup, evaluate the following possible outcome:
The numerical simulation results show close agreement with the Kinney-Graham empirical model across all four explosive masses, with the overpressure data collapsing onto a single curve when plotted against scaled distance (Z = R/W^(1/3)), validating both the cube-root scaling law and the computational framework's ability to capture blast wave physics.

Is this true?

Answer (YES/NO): YES